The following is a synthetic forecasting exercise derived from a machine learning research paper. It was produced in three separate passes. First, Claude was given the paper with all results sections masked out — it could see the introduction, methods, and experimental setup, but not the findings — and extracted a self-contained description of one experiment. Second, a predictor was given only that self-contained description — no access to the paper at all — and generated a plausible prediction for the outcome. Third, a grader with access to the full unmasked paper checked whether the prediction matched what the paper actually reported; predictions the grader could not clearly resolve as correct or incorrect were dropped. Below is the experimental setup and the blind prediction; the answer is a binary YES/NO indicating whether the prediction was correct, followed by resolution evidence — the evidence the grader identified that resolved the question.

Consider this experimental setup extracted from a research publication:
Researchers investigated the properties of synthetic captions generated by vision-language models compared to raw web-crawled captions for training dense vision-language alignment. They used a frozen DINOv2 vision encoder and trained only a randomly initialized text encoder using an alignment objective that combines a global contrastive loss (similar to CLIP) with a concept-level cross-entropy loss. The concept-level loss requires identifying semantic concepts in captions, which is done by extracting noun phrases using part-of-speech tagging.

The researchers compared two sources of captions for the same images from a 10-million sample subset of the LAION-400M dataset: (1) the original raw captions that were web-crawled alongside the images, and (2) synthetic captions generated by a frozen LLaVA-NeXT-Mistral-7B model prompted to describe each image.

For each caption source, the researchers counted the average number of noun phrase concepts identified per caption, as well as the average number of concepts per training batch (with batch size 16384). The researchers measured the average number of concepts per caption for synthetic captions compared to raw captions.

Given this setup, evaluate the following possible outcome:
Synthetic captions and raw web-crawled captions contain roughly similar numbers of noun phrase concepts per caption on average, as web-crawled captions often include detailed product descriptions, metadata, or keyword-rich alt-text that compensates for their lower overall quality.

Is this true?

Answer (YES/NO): NO